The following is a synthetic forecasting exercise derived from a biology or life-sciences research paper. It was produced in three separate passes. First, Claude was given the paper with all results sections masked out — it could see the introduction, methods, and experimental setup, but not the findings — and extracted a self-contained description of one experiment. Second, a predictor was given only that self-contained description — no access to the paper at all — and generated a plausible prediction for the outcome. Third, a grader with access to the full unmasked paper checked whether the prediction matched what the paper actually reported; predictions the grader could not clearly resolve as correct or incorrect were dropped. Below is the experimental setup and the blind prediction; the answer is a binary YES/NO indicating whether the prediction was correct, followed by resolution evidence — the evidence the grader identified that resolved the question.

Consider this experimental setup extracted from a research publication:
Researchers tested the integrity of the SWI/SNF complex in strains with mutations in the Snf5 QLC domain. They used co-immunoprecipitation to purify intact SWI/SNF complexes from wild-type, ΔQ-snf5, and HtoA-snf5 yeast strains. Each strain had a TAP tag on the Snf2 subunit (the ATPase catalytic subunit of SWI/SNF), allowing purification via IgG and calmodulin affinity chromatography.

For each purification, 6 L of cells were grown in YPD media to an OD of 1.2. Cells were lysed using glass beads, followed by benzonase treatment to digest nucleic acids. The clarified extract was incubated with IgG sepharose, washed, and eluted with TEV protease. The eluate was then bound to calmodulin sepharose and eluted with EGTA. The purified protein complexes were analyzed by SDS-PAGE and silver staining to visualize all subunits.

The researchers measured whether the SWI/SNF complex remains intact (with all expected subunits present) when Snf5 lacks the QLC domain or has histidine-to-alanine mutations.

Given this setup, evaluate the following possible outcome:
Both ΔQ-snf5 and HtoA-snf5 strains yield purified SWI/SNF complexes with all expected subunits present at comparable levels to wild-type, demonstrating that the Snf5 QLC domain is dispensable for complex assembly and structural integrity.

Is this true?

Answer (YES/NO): YES